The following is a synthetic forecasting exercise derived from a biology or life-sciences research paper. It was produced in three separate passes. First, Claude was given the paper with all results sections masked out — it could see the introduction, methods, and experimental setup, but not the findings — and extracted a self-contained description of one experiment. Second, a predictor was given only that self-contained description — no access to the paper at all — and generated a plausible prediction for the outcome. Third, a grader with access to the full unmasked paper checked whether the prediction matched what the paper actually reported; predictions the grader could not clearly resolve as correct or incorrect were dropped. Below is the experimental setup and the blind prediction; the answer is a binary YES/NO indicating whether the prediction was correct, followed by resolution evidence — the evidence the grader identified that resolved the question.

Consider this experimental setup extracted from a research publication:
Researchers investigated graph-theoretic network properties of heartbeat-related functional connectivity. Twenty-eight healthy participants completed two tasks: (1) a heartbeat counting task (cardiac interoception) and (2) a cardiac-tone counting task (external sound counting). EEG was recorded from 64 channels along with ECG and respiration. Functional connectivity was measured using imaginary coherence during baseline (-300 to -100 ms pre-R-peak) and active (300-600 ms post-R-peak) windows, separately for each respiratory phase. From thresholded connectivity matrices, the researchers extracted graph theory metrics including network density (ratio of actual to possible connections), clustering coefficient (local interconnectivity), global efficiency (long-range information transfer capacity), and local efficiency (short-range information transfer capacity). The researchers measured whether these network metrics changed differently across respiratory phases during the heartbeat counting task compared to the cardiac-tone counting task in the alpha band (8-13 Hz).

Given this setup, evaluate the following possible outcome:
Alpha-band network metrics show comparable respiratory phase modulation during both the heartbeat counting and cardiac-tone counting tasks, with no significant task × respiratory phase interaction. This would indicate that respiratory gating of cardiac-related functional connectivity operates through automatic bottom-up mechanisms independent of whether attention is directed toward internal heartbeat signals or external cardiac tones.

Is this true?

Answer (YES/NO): NO